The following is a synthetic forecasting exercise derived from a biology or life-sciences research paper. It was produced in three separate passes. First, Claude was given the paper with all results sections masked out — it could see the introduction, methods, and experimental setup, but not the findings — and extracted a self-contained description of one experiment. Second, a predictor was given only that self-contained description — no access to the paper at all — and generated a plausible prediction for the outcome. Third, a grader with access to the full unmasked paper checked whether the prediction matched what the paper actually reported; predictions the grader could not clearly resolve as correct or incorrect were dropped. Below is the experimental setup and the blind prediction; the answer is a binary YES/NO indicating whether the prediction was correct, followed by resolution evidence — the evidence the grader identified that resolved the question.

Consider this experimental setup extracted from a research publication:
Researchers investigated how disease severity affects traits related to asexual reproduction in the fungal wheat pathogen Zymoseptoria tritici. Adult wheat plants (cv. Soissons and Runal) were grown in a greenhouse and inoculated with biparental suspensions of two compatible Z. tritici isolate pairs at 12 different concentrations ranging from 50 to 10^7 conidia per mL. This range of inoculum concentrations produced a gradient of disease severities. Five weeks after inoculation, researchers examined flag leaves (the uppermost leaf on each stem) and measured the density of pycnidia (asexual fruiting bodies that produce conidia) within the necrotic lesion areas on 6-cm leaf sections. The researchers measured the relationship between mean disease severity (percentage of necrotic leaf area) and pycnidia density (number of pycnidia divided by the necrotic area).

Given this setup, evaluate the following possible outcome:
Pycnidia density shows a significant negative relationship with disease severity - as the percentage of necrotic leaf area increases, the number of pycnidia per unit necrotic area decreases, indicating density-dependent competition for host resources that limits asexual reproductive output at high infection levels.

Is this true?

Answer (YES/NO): YES